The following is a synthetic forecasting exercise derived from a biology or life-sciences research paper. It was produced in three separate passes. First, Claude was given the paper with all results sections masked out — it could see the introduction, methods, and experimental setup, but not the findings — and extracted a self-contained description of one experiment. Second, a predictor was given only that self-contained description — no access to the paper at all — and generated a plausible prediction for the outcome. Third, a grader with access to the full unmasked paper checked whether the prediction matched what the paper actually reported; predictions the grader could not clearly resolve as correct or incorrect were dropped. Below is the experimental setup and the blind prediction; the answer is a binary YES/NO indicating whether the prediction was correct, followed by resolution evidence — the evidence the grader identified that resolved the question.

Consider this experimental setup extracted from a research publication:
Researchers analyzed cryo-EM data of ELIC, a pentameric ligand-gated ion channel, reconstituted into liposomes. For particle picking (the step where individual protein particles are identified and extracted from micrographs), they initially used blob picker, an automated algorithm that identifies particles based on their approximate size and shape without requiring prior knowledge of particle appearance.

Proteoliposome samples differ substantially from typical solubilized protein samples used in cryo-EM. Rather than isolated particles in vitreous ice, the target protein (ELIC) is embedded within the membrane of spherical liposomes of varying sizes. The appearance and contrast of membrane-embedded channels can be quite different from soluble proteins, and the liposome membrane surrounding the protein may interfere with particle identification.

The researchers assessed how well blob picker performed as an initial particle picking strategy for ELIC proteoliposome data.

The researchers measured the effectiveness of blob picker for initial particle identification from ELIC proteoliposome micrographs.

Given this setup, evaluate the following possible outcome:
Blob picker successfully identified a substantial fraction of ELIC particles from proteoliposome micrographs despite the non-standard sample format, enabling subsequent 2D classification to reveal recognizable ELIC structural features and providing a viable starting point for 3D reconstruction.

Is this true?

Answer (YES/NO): NO